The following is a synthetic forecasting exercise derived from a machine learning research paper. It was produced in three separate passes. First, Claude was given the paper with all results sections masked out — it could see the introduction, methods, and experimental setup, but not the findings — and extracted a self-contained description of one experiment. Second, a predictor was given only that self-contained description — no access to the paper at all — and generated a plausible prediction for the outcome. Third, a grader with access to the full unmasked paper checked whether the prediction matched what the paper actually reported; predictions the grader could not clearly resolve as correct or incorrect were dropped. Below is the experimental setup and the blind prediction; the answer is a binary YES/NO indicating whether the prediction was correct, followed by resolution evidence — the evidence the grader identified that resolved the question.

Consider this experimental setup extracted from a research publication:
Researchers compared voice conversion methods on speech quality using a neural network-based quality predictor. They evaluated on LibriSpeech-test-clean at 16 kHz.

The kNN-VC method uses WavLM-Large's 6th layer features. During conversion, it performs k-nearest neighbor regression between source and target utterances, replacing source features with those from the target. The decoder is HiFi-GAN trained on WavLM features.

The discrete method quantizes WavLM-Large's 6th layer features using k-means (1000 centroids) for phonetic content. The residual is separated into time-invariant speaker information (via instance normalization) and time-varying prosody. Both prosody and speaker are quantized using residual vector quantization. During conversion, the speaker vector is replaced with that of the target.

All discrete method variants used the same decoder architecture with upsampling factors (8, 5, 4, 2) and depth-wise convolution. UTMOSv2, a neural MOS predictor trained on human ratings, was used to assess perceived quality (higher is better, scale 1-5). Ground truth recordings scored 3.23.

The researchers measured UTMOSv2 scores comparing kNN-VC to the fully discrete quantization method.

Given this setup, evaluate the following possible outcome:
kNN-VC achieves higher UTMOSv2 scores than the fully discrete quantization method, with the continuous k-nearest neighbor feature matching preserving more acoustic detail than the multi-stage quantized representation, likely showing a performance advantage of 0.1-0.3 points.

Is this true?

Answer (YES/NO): NO